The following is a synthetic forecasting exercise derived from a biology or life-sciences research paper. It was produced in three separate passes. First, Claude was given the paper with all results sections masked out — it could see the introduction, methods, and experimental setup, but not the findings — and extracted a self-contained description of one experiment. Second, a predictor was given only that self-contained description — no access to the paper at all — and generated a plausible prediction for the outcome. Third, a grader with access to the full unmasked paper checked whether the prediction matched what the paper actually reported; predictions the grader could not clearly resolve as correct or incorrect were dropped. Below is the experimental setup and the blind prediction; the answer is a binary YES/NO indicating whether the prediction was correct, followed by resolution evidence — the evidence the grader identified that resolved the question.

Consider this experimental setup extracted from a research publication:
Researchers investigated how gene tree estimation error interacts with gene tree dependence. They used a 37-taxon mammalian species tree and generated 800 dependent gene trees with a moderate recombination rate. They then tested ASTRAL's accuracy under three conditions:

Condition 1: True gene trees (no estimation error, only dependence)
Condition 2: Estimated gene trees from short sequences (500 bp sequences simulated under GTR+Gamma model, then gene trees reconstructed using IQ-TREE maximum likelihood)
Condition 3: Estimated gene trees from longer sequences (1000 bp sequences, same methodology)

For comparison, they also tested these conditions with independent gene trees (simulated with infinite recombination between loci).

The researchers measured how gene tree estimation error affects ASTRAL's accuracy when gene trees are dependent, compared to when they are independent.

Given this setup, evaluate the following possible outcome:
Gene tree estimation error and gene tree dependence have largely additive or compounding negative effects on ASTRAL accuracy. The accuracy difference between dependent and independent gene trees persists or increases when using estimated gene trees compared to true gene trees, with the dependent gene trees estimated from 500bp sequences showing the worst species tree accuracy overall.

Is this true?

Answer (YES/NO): NO